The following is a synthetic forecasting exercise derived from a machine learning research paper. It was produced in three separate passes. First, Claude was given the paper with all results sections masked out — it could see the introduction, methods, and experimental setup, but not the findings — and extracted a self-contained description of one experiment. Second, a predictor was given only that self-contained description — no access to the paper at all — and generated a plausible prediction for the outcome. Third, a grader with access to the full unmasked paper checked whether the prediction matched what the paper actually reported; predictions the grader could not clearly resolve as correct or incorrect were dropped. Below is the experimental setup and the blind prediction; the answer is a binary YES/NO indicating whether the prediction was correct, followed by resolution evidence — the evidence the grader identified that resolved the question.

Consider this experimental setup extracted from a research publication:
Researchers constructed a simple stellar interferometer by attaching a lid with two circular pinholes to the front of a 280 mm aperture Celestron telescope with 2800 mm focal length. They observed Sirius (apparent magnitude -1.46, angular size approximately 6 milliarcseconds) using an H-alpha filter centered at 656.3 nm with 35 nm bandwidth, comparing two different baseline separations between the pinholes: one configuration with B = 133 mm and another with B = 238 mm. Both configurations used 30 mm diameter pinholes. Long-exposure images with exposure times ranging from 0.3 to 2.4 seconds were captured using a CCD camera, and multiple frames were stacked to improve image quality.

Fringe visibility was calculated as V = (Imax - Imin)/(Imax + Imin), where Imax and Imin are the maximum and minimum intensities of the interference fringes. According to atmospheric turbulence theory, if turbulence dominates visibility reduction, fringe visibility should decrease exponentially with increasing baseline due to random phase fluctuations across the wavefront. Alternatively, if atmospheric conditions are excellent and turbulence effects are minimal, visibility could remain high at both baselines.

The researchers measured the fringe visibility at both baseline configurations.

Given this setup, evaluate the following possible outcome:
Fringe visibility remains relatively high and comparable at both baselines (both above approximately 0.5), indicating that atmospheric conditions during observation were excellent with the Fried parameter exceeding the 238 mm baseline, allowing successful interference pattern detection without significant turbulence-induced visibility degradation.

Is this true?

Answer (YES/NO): NO